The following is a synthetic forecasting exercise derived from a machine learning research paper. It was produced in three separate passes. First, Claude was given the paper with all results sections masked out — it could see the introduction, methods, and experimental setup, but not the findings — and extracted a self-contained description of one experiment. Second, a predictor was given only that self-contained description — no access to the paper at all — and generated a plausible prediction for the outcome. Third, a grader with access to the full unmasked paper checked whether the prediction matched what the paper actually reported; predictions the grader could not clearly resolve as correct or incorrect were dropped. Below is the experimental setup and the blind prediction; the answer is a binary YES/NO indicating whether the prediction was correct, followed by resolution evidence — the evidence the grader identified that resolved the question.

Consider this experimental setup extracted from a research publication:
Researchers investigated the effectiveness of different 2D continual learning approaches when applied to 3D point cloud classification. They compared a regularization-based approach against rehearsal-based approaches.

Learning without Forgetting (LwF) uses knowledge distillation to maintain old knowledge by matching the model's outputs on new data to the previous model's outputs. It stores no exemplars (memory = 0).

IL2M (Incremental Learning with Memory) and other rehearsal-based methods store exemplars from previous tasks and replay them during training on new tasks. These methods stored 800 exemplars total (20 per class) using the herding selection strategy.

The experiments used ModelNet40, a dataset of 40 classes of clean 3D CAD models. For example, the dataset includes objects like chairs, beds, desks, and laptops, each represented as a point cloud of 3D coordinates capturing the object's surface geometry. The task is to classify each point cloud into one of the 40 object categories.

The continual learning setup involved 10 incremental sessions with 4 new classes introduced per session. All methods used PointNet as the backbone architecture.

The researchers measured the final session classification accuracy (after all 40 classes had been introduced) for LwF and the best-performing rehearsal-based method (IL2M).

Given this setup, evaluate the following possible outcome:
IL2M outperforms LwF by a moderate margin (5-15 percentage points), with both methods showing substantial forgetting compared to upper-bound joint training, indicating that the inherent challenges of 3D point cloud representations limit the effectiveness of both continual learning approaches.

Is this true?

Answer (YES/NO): NO